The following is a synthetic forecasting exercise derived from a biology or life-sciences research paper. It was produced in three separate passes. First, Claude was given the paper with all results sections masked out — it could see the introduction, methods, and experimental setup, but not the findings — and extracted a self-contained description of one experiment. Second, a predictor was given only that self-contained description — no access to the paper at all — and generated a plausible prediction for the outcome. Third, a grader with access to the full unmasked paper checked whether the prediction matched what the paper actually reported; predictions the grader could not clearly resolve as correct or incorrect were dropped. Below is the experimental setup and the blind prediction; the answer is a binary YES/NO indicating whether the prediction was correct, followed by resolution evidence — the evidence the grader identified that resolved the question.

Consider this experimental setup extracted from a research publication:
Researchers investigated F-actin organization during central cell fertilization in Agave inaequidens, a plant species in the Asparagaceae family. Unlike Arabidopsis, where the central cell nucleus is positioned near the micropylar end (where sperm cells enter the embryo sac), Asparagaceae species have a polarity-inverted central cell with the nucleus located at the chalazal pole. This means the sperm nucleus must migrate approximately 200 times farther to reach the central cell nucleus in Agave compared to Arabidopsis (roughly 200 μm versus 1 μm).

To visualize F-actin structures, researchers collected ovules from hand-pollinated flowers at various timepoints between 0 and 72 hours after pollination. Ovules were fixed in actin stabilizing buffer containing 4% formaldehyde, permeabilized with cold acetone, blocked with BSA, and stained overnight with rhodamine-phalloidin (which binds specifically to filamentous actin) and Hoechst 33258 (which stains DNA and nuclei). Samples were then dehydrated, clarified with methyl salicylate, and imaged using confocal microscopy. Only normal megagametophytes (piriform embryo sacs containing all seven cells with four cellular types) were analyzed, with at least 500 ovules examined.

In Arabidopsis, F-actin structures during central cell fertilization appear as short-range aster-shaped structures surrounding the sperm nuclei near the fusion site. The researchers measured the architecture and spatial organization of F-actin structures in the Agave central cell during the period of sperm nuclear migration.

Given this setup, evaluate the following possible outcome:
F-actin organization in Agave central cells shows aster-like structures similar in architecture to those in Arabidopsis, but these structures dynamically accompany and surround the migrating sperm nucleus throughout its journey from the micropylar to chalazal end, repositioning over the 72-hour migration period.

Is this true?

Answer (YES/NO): NO